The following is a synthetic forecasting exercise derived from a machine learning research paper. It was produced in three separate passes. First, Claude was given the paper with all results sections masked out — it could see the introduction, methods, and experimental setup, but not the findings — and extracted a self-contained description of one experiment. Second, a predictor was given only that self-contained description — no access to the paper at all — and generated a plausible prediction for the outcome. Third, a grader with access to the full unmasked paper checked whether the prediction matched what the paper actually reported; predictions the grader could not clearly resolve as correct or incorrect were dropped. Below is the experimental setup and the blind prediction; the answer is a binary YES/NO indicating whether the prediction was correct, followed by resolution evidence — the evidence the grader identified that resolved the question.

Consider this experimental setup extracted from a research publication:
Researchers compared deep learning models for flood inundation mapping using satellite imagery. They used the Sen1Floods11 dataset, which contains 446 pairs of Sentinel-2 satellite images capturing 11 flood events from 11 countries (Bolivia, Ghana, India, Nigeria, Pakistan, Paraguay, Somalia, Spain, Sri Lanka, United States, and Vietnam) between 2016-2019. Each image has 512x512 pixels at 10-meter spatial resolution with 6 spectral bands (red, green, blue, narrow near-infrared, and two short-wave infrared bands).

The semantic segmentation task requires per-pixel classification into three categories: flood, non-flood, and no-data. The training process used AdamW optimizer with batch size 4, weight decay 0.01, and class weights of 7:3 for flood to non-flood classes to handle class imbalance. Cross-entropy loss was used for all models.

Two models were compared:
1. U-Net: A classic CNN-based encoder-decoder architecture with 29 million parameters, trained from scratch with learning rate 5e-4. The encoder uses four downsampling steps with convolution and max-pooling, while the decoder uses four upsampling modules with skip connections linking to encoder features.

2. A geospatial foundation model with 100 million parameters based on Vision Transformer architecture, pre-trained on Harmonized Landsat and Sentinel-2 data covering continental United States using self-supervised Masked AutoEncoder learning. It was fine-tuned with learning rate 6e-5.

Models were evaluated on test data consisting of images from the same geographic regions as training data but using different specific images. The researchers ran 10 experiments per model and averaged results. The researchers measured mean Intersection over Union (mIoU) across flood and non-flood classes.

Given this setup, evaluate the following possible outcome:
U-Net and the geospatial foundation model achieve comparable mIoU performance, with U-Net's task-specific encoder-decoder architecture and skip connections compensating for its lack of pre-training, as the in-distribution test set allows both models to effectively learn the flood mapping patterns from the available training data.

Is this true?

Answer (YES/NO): YES